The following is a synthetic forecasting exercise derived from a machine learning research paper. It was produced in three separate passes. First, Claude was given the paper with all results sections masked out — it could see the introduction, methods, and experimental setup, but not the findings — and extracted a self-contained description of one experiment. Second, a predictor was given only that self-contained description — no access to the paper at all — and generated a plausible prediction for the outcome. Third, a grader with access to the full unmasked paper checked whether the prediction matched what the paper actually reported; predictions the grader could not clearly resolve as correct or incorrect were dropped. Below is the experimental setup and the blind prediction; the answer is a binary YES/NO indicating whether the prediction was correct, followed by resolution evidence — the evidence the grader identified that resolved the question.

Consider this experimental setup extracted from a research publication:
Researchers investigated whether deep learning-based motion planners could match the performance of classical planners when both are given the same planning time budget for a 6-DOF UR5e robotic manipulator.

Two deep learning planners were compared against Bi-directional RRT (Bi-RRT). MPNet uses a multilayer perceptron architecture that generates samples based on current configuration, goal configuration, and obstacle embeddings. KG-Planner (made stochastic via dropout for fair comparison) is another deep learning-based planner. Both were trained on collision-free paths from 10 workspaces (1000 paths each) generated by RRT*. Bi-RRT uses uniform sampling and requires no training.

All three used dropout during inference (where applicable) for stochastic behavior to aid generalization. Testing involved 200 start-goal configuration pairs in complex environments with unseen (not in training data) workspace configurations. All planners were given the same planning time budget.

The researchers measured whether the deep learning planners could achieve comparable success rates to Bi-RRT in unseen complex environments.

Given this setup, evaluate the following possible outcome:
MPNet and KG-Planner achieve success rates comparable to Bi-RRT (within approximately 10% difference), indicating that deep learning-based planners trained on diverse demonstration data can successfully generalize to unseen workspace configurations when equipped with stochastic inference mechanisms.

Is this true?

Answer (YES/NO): NO